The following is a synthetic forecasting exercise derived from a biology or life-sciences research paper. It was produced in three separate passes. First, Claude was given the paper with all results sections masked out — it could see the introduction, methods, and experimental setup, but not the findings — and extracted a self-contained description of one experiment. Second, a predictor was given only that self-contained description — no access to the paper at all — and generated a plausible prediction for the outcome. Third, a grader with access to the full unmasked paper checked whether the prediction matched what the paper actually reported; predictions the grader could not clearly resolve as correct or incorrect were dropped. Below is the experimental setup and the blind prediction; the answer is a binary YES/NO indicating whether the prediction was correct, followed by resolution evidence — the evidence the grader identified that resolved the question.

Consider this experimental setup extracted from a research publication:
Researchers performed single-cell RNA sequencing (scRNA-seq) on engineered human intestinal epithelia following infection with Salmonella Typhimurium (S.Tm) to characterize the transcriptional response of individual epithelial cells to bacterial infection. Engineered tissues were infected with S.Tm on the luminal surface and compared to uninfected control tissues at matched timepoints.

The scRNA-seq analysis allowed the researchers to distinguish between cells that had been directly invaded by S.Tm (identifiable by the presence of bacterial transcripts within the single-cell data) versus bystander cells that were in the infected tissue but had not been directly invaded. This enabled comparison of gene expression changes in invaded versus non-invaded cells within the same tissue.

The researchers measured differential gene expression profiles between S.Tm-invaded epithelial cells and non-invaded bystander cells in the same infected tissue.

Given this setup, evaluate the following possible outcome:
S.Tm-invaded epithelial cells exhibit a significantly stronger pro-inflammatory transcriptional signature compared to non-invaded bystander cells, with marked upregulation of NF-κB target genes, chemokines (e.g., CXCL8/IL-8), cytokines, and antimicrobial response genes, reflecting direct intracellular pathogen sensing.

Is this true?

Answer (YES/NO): NO